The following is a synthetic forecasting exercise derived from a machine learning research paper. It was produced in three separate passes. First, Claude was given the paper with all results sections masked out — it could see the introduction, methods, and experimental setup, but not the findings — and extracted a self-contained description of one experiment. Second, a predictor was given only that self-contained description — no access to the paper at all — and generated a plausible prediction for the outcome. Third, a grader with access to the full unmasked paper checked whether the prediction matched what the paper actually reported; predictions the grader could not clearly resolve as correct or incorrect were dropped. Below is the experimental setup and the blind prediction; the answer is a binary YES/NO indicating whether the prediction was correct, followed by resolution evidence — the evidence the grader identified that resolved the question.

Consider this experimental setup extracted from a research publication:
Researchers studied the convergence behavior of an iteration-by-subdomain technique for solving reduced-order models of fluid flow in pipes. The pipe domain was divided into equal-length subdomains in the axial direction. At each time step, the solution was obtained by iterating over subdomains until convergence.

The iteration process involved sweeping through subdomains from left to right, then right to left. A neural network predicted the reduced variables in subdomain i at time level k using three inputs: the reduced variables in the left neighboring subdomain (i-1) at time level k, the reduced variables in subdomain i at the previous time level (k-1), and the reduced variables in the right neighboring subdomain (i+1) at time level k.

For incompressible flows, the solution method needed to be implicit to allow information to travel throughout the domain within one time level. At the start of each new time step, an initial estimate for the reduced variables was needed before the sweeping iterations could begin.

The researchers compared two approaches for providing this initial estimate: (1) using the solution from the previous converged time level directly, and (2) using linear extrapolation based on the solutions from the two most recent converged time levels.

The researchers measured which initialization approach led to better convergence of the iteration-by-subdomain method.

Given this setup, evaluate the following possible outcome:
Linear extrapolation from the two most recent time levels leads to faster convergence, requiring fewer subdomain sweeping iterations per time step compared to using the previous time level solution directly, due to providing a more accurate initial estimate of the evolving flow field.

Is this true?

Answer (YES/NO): YES